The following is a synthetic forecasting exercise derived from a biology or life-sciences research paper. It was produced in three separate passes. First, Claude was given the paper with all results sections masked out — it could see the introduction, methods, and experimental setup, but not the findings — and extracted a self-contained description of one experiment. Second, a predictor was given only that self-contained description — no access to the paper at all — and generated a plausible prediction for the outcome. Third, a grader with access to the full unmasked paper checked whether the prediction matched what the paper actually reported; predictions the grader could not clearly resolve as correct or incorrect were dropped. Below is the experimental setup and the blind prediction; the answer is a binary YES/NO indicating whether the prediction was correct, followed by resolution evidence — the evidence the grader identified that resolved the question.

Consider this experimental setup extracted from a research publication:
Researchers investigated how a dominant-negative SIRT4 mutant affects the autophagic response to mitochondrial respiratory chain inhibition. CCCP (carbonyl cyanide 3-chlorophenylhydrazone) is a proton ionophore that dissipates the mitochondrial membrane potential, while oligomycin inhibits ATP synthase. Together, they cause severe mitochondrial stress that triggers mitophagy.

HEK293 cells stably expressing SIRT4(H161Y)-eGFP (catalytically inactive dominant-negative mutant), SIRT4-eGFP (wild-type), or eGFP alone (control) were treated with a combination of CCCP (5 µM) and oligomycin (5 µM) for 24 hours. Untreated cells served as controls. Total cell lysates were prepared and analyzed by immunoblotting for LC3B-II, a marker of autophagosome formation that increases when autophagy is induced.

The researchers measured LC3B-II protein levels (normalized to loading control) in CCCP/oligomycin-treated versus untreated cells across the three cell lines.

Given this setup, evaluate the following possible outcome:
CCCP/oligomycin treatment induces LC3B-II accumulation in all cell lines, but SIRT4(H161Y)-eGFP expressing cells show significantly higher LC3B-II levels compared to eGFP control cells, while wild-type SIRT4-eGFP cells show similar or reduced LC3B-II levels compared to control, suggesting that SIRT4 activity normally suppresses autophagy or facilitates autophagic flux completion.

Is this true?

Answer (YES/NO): NO